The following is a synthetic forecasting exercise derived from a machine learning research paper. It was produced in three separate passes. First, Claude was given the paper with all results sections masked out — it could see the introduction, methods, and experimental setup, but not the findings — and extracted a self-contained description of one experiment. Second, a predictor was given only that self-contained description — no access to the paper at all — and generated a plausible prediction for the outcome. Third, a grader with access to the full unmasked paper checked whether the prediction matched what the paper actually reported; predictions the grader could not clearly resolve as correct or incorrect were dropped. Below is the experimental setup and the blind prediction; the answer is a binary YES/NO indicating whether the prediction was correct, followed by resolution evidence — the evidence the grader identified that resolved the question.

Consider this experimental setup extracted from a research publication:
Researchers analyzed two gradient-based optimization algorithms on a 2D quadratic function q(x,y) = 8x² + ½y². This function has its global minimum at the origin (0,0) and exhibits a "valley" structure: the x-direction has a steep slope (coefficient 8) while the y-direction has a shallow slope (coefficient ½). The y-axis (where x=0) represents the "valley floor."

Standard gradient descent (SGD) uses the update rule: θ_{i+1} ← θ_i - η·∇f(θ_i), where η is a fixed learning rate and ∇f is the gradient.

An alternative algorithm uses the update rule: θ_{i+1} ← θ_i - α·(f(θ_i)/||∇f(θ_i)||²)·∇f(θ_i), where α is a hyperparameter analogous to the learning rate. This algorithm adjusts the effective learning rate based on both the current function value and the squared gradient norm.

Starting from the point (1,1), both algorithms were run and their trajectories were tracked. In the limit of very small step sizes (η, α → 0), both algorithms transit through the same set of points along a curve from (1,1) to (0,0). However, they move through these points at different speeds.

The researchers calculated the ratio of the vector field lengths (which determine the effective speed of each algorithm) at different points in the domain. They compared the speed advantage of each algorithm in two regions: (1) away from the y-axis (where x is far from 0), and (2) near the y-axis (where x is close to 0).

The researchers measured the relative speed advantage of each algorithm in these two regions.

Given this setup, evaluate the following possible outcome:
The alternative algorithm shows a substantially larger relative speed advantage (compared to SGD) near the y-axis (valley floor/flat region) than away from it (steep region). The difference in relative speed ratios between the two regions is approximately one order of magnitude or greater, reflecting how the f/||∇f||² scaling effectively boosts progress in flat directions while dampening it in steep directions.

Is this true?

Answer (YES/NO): YES